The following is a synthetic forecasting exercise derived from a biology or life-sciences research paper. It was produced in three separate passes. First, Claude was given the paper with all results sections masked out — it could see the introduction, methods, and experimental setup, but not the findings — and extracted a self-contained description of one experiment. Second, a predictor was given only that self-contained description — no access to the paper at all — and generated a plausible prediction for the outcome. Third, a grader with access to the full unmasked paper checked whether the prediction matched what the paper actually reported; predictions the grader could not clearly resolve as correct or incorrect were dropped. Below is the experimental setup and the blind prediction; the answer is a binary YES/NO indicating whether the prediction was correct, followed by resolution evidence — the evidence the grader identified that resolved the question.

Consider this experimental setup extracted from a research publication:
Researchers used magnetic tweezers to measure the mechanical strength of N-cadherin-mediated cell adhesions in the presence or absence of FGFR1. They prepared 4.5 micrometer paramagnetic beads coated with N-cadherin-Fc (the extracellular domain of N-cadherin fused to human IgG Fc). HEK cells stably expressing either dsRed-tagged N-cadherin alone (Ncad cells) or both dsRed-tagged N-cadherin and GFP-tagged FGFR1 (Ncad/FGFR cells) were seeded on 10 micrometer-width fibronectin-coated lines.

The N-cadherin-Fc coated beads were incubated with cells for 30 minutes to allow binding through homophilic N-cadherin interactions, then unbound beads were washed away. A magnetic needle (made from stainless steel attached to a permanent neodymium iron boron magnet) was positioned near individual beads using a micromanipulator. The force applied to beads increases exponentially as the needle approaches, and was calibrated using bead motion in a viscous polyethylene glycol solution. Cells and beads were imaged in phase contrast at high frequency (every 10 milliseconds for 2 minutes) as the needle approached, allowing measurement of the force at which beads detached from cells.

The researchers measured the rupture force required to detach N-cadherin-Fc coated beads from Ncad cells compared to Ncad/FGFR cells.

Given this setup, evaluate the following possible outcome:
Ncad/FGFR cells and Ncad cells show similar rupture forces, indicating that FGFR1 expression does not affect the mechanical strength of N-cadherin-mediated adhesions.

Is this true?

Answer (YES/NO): NO